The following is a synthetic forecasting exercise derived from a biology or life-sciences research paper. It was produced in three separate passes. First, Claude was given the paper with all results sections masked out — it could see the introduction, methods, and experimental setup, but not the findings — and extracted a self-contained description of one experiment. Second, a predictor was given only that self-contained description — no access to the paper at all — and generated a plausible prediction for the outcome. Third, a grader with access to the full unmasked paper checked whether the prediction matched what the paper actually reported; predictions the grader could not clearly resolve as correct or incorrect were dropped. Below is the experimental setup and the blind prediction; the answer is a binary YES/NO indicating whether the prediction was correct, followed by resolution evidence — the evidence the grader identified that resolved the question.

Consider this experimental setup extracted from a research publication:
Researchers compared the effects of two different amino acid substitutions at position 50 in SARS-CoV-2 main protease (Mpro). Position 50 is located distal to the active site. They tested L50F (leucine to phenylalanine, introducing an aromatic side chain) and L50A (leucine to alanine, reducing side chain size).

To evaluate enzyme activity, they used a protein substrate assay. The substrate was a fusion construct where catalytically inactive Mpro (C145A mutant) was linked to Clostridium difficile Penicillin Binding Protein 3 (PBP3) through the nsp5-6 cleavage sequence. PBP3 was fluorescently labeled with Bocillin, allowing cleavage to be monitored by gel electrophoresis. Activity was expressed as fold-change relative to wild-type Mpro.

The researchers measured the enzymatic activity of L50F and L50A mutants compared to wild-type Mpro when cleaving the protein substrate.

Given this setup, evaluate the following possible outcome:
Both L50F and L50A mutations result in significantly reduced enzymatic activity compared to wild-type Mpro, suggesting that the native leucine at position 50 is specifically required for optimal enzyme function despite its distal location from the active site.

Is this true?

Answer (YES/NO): NO